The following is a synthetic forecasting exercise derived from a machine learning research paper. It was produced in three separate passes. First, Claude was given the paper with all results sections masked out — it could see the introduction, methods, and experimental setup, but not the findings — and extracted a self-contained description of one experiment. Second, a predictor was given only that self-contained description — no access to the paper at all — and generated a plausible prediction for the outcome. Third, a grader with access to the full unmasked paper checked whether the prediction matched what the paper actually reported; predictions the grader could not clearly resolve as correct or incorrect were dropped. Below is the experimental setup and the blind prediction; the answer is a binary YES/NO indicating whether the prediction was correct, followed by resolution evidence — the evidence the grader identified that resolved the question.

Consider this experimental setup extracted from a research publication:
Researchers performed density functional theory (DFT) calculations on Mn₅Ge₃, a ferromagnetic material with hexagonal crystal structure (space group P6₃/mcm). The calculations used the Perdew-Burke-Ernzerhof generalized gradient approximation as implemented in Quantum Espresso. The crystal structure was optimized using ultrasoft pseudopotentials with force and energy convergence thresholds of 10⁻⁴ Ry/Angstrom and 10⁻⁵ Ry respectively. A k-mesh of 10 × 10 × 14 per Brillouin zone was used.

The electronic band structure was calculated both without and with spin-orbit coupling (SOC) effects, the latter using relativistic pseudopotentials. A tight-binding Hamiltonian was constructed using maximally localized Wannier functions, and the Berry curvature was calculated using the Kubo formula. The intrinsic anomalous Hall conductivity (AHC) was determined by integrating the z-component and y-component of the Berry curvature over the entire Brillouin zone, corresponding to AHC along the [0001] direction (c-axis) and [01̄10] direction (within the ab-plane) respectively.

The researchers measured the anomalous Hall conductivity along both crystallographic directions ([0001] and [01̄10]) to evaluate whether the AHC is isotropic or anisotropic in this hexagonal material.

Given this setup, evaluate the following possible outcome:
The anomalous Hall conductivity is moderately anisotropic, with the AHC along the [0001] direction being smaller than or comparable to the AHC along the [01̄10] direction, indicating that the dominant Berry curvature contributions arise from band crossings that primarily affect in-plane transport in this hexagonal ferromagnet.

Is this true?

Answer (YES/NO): NO